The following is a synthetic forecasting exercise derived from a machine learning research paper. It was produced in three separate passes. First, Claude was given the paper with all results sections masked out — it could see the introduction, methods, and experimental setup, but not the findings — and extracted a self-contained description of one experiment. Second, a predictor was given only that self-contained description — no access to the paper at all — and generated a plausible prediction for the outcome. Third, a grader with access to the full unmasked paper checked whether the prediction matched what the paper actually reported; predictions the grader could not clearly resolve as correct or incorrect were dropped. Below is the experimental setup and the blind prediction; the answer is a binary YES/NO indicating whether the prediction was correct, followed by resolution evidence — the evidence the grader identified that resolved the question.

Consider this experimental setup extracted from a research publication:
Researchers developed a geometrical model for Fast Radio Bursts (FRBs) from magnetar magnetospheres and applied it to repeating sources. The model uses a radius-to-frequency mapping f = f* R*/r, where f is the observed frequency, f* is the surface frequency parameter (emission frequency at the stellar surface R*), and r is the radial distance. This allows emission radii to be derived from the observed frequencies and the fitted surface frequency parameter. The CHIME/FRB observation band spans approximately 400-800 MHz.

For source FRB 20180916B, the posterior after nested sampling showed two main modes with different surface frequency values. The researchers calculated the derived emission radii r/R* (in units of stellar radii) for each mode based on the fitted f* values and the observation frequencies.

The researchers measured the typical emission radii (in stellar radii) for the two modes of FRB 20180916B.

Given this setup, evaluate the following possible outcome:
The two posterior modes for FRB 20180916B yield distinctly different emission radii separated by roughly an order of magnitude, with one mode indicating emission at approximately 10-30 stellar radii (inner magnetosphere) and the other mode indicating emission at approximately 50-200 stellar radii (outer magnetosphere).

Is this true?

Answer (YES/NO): NO